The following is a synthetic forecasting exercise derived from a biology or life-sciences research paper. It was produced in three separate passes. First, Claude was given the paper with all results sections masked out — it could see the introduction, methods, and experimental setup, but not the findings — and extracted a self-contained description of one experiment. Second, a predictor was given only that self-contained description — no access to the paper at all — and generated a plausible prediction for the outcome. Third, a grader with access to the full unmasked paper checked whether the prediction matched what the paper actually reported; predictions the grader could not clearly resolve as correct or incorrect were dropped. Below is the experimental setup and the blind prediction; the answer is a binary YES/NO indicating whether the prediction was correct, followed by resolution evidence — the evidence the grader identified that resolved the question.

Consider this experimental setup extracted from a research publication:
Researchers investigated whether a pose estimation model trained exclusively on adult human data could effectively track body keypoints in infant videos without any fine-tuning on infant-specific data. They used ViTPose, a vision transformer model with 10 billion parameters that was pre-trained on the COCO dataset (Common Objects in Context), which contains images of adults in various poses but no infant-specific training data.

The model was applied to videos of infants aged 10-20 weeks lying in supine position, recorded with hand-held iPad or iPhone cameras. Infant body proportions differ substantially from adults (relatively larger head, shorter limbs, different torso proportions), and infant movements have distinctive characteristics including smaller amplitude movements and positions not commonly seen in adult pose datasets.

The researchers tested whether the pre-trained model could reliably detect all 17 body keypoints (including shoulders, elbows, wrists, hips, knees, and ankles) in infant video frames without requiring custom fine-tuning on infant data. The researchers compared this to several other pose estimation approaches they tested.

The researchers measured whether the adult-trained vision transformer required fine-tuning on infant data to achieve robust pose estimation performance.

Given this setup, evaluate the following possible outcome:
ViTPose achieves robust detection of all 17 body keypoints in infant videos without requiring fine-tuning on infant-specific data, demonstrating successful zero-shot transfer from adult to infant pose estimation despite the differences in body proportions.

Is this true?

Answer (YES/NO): YES